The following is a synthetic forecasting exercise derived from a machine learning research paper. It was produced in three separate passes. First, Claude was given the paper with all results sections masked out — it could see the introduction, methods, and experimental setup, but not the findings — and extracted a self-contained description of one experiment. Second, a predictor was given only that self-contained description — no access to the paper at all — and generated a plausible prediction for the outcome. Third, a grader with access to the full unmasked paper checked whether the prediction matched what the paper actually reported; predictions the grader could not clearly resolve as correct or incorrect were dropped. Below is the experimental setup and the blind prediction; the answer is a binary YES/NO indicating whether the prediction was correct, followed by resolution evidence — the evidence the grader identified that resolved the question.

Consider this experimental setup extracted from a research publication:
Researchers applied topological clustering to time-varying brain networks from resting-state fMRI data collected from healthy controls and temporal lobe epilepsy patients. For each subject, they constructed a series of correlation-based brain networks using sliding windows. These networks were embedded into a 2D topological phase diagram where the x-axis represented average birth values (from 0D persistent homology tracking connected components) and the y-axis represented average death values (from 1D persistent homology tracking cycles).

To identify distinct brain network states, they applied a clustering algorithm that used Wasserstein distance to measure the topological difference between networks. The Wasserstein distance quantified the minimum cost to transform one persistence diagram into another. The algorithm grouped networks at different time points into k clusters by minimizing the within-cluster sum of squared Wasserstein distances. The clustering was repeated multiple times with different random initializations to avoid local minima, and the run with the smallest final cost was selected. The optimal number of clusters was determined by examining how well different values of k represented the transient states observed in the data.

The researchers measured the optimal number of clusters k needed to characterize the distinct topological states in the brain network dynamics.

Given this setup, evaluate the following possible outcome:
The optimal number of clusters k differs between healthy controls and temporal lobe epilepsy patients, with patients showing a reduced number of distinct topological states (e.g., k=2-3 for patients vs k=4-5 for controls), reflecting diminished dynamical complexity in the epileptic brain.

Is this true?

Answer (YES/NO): NO